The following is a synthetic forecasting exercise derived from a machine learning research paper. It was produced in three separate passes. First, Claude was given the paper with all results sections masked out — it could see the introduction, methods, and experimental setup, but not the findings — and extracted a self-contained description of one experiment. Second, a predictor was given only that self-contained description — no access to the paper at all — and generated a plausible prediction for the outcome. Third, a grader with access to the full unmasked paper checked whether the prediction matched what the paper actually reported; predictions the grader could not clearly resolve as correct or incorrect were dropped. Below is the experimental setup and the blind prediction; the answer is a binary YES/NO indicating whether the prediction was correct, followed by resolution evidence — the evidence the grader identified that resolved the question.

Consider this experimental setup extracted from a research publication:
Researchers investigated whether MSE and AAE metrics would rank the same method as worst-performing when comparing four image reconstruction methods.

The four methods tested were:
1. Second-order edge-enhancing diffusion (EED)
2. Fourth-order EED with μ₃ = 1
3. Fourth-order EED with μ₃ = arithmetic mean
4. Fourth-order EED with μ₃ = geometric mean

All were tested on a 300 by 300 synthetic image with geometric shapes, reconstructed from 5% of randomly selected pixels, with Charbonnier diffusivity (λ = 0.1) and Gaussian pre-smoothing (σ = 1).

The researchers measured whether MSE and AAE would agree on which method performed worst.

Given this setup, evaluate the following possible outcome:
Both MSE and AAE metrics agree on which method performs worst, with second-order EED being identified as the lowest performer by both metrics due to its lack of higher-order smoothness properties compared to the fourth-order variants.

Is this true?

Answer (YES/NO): NO